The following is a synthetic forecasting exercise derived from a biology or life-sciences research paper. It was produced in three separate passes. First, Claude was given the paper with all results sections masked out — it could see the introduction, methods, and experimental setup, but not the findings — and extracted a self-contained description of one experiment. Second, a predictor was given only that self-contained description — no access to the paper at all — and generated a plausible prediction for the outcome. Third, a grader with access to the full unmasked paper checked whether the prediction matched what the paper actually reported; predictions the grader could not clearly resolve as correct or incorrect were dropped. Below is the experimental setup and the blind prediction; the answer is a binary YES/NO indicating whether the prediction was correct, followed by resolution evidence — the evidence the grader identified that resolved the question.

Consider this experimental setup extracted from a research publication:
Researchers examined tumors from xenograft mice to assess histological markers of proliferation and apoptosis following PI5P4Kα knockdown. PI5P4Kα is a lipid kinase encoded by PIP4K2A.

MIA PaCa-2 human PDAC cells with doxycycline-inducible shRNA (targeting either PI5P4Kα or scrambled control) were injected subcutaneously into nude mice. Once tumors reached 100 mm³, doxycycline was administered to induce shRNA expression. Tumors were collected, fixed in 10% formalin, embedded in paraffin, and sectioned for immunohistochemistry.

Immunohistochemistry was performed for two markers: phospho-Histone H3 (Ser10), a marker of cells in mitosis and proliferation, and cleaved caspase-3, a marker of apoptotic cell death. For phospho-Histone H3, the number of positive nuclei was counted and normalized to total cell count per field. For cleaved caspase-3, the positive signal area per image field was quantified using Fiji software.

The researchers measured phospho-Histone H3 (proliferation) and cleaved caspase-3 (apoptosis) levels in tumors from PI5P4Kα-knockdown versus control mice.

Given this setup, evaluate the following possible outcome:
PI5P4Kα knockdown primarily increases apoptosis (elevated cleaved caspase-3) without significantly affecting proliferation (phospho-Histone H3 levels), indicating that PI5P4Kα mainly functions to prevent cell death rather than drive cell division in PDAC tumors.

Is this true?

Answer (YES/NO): YES